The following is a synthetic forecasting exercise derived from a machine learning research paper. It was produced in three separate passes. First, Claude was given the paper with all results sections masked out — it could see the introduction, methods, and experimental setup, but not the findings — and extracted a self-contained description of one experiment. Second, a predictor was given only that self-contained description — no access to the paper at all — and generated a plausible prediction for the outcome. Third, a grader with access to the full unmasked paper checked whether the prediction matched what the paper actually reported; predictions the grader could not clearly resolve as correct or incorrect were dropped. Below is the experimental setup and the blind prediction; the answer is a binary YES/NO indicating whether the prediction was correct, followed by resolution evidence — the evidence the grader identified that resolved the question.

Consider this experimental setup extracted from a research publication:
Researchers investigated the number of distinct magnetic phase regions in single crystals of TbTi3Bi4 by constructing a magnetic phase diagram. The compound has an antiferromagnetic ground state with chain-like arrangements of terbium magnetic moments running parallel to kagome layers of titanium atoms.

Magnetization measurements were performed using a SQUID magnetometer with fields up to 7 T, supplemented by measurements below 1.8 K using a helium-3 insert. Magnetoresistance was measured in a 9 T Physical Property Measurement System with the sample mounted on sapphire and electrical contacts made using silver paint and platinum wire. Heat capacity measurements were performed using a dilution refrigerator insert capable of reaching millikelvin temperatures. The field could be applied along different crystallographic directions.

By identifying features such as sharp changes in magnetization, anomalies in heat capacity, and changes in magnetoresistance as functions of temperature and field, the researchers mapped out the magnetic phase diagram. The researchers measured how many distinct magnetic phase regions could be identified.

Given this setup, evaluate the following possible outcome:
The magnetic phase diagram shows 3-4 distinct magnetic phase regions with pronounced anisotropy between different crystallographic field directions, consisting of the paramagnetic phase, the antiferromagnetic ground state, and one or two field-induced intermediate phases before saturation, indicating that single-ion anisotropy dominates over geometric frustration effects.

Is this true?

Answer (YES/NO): NO